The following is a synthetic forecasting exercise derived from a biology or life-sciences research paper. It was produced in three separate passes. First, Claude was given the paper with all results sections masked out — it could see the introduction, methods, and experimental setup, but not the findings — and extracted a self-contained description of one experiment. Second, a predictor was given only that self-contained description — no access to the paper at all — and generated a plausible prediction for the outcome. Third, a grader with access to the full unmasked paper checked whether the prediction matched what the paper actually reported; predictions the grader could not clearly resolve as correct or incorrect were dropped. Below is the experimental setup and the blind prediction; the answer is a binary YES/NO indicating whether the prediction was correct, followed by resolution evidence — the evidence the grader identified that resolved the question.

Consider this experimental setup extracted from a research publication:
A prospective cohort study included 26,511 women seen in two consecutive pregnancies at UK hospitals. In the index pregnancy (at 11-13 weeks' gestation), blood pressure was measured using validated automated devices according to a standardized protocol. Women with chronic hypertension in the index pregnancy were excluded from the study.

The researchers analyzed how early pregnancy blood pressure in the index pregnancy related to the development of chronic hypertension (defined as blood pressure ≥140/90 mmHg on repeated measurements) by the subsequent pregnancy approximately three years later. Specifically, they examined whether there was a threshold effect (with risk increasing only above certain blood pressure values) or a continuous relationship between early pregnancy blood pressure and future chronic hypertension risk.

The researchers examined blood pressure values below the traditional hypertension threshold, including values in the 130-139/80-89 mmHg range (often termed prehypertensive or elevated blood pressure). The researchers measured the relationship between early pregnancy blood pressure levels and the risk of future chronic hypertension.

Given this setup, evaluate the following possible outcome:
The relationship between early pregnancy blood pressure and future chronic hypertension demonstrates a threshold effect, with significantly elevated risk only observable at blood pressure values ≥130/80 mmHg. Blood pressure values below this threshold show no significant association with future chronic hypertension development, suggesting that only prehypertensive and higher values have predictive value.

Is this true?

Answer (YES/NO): NO